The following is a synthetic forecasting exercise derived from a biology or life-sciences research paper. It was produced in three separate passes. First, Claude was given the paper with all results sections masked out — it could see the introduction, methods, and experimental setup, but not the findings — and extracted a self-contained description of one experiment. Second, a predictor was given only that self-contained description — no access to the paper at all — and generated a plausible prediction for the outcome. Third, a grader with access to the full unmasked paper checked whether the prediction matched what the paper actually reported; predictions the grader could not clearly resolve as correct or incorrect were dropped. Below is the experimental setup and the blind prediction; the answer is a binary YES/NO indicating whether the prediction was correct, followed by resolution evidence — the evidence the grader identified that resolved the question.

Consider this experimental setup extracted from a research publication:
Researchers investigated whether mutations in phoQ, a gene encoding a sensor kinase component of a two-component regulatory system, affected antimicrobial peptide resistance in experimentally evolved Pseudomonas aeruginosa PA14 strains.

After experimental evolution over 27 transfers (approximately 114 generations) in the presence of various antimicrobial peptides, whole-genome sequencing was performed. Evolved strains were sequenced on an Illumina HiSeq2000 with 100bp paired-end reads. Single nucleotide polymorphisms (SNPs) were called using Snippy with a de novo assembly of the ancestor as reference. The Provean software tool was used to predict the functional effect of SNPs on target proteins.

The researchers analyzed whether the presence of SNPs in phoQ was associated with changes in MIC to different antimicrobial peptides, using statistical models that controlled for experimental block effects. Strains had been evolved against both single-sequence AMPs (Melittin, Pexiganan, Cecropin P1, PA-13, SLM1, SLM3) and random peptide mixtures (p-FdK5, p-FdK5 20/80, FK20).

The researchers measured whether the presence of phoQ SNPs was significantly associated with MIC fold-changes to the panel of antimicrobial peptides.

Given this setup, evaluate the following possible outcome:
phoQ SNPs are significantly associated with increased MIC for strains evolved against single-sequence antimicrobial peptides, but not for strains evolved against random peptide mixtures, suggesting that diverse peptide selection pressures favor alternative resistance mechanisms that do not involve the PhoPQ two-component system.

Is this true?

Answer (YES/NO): NO